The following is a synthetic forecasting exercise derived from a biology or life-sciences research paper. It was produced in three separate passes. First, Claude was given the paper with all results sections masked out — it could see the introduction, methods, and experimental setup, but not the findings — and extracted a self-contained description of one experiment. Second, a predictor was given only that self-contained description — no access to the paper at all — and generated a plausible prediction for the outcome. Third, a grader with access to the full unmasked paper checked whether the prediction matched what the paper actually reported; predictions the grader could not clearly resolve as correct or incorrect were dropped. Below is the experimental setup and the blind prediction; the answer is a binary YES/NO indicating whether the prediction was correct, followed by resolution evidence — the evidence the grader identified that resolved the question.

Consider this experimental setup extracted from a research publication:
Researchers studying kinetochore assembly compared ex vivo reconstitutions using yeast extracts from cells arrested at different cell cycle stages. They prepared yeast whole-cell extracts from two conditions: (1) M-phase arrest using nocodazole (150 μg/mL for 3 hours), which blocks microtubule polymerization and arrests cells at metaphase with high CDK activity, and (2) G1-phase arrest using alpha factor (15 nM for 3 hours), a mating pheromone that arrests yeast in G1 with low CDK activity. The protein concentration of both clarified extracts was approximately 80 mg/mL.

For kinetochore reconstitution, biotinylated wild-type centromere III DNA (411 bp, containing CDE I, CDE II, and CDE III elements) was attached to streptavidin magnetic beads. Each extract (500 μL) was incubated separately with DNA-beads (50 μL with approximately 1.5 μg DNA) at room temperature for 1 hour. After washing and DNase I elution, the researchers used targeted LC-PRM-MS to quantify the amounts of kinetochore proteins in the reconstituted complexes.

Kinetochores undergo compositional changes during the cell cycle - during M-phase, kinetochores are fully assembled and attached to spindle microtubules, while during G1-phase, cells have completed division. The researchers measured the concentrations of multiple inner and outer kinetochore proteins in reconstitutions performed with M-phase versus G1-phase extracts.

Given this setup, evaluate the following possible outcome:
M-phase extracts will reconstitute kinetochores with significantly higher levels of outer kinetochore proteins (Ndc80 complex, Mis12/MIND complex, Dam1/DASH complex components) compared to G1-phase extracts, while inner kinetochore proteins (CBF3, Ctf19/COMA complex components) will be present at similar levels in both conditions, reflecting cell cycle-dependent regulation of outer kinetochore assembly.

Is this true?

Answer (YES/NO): NO